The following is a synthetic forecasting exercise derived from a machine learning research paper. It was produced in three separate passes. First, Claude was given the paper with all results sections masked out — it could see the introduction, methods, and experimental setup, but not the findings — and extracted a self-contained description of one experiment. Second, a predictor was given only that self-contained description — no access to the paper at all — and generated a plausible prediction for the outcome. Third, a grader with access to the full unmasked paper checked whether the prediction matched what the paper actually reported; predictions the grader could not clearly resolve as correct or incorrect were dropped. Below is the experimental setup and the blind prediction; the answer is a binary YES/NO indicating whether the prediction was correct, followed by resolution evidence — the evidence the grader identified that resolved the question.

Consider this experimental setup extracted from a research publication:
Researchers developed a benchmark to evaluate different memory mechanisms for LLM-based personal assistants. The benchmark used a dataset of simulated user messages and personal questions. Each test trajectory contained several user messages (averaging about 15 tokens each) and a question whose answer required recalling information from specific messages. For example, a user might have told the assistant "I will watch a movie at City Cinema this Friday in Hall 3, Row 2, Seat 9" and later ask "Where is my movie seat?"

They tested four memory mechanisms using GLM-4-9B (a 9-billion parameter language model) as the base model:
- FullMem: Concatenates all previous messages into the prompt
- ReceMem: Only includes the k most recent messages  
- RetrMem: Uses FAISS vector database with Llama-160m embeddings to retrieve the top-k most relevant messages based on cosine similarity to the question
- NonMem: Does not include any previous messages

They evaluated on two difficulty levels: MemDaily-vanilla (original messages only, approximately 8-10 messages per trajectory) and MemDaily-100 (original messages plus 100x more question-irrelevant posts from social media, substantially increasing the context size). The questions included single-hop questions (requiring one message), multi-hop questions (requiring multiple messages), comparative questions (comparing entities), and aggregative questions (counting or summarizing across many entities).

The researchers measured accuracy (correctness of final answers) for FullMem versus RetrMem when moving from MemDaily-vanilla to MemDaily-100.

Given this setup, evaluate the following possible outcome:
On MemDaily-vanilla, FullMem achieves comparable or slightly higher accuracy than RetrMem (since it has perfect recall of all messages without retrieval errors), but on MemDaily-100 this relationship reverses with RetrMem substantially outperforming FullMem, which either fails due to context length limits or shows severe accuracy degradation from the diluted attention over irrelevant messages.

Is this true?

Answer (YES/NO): NO